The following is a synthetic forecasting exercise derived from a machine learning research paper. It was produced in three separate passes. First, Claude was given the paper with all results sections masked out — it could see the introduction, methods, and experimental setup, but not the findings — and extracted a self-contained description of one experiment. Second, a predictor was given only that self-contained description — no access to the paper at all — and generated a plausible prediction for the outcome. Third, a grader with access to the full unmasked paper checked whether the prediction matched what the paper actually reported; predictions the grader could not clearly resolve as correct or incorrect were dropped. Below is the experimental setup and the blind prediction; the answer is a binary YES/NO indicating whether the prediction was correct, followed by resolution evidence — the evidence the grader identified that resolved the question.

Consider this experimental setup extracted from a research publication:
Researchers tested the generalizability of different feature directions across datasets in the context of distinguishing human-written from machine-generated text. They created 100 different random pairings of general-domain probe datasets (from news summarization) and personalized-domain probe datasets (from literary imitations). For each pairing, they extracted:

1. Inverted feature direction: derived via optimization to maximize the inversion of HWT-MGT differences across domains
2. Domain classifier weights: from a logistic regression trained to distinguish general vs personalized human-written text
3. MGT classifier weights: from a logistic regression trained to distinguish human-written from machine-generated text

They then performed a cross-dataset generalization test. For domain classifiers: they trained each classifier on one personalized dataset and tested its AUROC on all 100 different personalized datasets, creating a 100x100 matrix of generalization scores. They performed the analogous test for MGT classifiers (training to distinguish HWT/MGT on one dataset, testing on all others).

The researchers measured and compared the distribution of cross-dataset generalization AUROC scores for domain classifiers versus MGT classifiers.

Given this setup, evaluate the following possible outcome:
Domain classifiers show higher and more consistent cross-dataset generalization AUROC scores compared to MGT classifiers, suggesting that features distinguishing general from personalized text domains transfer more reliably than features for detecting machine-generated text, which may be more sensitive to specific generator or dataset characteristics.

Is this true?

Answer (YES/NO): YES